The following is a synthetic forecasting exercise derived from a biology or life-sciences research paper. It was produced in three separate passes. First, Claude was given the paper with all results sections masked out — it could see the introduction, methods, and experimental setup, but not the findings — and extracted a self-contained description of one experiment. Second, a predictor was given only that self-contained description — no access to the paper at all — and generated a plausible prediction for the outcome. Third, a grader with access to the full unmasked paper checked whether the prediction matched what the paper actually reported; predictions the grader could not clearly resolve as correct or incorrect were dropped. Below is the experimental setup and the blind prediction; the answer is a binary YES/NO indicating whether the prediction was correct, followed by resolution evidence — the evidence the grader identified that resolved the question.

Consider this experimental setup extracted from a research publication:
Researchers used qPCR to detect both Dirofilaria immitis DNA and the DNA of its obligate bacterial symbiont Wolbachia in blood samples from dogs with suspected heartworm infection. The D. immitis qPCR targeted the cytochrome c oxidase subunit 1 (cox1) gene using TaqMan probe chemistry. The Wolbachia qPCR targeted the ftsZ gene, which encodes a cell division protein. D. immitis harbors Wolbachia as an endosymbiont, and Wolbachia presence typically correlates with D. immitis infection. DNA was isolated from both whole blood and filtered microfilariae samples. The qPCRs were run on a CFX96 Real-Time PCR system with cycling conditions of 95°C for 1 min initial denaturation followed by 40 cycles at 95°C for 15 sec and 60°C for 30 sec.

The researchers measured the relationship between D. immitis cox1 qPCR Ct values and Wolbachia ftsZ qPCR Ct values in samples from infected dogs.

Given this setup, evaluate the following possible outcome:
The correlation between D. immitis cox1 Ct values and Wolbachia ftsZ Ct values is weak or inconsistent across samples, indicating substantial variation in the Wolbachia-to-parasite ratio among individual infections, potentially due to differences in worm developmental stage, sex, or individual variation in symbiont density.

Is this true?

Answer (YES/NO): NO